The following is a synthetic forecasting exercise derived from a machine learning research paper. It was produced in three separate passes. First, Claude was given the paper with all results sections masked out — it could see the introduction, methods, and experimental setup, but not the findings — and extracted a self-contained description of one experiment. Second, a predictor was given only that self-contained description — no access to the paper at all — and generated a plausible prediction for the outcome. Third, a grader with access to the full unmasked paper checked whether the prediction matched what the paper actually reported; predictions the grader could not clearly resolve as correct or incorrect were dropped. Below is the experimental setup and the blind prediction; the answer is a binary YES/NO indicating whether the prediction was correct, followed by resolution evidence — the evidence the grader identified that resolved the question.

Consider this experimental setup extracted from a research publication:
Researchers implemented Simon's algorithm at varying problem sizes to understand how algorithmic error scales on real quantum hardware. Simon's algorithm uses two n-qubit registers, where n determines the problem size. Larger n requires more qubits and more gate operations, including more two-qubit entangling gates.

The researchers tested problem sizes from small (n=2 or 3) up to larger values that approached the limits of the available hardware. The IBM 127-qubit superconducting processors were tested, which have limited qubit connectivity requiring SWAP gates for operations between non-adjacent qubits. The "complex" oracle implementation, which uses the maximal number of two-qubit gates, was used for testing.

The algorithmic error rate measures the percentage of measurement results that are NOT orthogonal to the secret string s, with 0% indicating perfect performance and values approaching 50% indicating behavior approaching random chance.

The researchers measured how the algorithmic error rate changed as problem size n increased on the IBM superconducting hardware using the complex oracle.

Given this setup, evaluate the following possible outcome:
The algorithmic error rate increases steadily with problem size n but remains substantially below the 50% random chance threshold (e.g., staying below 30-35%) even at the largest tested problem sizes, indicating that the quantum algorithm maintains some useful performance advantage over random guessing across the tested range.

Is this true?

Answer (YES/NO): NO